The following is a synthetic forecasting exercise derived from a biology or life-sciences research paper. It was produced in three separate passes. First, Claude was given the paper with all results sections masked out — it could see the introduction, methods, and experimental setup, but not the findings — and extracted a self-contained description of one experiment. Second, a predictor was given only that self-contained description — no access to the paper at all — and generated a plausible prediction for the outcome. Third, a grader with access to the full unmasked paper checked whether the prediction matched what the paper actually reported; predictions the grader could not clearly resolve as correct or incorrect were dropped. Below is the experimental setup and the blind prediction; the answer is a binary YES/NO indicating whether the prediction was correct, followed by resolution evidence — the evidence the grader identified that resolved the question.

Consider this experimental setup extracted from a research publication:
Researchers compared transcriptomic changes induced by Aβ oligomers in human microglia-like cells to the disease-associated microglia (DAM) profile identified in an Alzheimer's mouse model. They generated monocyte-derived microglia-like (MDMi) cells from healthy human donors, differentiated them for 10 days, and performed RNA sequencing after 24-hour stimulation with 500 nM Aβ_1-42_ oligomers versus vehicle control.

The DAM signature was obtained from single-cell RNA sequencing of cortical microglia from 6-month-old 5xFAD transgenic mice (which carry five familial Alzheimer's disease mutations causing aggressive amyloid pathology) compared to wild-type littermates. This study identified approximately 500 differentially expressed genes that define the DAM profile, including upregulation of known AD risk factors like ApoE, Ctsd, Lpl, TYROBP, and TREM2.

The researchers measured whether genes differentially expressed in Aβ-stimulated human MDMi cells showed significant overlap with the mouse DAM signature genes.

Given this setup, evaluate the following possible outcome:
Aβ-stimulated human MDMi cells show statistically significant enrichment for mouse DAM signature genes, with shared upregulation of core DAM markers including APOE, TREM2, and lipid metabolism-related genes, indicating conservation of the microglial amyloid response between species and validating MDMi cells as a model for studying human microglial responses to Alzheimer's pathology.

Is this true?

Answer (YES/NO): NO